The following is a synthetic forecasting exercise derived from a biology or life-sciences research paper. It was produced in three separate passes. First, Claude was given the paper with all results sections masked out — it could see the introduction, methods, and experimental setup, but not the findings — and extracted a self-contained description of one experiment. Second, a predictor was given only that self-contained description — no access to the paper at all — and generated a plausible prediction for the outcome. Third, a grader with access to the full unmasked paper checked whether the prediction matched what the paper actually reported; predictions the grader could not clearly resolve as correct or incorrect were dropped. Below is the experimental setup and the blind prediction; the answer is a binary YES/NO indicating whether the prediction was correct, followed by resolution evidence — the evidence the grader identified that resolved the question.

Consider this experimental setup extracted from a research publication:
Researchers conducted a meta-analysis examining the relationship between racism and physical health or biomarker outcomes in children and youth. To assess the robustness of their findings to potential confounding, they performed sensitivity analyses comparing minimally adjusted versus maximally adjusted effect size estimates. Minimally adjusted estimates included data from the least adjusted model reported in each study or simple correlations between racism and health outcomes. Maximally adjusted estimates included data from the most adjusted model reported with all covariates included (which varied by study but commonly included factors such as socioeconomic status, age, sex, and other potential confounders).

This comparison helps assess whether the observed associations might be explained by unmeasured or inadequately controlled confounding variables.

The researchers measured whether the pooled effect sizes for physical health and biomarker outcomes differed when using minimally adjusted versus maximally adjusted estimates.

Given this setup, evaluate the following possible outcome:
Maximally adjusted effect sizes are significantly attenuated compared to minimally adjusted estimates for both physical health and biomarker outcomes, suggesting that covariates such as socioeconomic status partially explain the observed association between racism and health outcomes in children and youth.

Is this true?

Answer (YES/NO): NO